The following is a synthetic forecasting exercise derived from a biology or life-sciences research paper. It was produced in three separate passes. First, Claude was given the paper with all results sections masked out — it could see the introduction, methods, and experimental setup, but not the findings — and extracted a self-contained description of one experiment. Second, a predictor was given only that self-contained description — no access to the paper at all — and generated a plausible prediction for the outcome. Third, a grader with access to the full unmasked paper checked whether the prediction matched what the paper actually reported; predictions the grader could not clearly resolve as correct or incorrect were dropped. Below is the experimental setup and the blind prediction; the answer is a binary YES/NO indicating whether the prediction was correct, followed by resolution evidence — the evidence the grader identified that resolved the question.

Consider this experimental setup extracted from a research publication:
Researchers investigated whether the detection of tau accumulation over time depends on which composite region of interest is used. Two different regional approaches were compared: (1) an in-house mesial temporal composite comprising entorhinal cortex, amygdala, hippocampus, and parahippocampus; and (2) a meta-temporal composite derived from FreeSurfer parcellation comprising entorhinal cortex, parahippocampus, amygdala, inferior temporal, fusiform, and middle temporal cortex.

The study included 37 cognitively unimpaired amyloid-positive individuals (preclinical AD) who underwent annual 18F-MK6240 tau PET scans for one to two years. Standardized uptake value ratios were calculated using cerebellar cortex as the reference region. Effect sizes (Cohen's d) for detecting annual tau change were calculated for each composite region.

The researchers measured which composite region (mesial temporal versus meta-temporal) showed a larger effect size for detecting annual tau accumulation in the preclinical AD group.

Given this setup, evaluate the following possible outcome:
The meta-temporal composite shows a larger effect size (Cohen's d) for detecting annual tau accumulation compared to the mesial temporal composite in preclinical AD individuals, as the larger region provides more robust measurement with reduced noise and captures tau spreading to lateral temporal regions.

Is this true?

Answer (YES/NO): YES